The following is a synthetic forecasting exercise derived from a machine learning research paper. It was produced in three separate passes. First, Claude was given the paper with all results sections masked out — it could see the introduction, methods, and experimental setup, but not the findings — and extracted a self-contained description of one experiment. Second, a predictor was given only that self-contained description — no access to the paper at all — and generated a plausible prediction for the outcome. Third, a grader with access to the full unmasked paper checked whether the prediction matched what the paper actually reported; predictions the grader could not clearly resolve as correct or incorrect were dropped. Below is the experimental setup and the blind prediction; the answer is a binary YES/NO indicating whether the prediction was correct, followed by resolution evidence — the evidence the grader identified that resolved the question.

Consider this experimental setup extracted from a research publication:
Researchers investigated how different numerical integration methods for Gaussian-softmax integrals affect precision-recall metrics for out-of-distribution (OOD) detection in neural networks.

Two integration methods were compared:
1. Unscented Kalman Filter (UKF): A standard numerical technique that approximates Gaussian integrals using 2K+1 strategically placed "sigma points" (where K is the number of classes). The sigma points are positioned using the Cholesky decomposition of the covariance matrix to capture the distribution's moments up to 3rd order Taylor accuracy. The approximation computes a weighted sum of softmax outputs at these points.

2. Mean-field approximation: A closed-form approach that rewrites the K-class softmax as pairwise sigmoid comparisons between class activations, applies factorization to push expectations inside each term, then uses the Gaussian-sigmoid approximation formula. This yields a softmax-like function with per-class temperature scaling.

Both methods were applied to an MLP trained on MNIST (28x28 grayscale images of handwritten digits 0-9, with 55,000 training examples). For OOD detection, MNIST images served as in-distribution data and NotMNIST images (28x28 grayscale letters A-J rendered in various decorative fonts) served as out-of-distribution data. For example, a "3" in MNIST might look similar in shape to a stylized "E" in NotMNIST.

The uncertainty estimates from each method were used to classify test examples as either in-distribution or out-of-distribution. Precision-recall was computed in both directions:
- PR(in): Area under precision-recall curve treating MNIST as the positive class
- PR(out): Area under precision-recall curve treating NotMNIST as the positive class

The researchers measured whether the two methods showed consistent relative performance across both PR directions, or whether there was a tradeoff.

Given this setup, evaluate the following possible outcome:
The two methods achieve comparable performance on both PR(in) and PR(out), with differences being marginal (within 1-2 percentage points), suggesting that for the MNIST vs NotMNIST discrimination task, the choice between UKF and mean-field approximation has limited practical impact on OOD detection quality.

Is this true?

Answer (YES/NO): YES